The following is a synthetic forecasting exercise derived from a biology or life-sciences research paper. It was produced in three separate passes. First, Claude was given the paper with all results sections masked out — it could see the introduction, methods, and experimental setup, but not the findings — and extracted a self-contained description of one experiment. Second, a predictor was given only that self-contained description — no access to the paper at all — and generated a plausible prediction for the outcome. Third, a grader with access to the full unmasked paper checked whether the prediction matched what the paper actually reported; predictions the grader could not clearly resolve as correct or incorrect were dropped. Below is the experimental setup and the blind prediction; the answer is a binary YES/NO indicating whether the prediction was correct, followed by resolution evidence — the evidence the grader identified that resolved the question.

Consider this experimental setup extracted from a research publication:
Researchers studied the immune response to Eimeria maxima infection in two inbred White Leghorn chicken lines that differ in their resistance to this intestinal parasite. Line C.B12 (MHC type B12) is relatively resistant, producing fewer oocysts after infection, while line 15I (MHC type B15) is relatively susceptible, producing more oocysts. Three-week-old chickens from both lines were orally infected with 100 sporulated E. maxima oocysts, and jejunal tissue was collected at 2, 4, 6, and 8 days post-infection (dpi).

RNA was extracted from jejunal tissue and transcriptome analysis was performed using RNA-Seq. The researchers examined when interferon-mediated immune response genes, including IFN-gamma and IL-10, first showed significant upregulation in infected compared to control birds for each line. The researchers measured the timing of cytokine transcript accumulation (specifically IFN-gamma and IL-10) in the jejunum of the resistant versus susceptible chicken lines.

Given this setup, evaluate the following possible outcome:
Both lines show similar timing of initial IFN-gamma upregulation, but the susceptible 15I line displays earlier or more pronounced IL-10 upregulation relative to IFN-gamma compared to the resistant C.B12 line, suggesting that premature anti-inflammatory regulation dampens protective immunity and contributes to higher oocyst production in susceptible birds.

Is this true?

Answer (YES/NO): NO